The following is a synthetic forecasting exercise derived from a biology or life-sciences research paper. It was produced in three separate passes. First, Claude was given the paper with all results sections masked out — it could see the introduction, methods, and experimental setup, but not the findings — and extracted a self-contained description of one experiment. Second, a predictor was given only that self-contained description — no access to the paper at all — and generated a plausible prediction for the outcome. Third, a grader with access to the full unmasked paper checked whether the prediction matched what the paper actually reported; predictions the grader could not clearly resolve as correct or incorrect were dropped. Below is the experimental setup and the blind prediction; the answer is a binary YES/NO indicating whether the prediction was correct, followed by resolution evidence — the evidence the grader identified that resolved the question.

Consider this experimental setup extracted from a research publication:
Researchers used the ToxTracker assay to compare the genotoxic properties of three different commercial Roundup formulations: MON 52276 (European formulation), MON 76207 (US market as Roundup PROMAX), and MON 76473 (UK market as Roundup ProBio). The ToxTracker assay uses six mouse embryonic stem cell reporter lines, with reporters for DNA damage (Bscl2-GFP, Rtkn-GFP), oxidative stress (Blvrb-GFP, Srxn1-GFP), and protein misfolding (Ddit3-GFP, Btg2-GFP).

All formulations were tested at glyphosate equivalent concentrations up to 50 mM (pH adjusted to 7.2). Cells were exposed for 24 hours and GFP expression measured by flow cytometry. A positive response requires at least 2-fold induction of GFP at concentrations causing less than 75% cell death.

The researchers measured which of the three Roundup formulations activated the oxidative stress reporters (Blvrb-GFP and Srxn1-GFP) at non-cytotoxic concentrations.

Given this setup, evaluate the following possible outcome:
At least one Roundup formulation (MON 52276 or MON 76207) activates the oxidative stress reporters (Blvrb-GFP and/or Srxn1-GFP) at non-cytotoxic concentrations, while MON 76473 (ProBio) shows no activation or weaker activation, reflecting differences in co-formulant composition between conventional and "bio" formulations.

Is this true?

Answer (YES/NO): NO